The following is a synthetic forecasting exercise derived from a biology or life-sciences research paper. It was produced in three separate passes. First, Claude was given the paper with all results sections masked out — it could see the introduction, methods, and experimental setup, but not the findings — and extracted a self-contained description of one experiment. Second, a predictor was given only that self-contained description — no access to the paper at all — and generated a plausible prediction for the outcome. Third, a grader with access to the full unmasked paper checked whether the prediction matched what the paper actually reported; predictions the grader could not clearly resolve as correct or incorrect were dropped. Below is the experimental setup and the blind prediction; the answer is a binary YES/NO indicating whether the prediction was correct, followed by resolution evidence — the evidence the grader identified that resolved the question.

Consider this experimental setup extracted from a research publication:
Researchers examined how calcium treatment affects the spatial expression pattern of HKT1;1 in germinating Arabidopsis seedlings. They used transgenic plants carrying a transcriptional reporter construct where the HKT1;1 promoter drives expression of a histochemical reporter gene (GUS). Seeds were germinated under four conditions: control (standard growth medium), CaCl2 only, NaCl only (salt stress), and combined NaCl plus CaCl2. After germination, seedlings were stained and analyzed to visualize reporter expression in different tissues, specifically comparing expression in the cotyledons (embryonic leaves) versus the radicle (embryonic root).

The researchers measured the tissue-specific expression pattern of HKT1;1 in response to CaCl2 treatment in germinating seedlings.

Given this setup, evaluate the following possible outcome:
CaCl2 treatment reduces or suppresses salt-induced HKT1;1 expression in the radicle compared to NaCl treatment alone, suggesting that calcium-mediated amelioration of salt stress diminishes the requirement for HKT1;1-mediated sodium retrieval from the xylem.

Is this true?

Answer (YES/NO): NO